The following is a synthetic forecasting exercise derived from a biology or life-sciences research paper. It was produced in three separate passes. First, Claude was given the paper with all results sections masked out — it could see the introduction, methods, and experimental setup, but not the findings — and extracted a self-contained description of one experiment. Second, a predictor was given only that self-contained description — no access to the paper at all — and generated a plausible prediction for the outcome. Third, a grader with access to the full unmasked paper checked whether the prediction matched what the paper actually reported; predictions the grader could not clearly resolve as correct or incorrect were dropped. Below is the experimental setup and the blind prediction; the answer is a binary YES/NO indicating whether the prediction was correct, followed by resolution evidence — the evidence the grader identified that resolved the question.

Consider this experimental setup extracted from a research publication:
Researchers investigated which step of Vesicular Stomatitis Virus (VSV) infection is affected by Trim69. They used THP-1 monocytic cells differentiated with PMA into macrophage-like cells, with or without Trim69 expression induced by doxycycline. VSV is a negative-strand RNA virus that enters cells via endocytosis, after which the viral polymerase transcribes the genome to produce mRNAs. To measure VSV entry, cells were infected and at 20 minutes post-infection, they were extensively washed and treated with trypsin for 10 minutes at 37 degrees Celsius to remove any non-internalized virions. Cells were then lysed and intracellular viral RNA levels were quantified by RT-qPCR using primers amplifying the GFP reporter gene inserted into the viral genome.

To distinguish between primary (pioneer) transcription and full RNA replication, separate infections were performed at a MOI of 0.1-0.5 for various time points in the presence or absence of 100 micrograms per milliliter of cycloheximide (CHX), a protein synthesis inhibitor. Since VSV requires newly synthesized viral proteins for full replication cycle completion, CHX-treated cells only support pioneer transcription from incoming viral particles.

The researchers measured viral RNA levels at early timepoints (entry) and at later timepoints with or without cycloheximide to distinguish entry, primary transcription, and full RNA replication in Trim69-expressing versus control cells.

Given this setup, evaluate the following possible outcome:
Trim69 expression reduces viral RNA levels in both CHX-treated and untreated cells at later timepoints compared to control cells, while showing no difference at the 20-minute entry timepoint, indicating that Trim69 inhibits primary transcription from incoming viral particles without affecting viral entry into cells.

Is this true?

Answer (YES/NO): NO